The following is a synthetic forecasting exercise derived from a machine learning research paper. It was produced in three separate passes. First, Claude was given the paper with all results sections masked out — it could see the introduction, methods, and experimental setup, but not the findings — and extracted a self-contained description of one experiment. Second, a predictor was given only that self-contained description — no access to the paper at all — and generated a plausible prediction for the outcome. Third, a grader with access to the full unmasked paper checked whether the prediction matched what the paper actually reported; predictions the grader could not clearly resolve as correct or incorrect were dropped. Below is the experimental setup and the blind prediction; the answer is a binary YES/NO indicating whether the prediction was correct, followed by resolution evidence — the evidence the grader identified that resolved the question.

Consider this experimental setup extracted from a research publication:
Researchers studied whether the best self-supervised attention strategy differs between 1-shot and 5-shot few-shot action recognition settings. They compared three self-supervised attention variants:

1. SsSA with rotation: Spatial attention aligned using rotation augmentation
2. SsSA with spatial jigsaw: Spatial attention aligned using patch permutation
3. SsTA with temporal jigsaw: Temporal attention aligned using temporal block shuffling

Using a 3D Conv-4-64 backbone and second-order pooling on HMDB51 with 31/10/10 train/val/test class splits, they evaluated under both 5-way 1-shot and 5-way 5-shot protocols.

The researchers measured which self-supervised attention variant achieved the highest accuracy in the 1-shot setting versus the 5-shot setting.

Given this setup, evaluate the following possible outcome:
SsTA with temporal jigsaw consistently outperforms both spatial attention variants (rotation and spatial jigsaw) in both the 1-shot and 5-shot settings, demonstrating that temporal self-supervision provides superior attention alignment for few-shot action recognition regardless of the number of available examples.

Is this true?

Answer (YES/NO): NO